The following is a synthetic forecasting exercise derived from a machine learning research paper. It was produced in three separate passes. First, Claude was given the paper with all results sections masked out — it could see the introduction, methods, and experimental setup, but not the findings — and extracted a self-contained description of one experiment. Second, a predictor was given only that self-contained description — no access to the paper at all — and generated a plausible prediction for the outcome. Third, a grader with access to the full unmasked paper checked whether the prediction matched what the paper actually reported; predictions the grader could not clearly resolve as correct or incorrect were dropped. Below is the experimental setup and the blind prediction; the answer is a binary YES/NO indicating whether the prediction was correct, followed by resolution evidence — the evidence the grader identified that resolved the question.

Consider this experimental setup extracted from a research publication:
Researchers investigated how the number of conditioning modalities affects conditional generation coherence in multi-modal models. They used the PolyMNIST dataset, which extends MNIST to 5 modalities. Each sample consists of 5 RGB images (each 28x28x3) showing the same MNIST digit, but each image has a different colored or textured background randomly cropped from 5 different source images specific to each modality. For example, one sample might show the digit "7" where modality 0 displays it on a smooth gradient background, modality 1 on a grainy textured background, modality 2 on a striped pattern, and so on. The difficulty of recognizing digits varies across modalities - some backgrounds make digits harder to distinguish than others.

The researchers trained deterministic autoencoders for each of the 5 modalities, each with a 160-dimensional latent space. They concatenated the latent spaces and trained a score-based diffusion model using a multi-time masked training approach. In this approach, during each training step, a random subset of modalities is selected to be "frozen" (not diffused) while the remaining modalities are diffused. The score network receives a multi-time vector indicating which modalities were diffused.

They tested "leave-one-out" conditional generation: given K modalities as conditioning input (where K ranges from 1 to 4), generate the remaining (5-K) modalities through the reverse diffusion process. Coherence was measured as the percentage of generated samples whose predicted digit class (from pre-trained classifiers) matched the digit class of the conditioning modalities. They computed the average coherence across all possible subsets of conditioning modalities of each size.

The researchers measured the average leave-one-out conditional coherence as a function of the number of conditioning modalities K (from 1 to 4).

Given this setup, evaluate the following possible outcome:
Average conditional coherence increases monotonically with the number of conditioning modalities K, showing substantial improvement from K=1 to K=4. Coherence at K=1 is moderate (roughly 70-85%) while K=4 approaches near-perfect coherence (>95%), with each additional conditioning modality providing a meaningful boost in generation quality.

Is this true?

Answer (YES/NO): NO